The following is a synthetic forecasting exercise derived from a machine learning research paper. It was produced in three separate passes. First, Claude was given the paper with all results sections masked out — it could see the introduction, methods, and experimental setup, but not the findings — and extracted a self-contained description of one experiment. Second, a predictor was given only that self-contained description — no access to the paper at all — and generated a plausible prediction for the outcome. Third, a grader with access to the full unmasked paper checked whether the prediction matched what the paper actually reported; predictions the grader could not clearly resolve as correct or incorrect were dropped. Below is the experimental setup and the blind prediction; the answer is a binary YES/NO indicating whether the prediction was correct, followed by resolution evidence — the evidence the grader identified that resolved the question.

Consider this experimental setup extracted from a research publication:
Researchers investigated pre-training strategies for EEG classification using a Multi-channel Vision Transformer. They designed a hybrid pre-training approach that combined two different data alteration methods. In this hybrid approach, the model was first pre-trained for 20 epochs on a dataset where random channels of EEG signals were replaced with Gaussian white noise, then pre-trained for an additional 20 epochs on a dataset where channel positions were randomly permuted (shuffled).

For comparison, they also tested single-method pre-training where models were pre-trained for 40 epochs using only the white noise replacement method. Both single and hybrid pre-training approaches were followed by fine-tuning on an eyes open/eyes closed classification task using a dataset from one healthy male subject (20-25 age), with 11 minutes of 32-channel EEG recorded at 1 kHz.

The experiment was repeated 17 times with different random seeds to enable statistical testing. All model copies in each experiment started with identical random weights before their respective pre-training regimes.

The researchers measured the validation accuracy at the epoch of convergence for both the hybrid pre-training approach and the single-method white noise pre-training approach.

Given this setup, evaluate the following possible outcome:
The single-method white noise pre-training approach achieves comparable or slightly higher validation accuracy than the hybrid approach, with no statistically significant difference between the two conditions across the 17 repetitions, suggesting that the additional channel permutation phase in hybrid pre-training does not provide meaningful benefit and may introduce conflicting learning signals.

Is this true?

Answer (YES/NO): NO